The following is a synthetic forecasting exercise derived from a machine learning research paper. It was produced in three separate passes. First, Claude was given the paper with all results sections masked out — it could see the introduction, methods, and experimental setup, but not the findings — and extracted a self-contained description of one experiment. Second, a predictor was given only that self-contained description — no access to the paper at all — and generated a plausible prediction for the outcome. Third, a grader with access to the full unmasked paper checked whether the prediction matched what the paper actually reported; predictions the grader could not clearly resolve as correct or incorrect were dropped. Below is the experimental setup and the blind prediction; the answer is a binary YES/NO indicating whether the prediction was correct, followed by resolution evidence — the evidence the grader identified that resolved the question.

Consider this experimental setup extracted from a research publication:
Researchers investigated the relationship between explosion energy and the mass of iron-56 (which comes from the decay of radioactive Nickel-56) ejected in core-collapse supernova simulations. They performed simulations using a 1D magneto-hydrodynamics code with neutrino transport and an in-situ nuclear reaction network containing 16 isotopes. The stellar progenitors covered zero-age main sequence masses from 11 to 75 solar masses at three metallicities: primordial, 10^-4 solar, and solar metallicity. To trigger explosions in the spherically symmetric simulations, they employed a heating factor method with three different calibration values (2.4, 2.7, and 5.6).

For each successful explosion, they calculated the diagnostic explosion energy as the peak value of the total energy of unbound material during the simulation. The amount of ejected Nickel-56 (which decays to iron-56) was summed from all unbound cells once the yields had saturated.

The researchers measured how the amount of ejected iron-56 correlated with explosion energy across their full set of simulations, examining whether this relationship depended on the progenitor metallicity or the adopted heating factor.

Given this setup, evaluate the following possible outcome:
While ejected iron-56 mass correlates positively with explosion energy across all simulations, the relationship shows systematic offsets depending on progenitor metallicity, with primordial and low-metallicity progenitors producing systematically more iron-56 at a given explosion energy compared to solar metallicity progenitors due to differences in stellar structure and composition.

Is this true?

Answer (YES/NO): NO